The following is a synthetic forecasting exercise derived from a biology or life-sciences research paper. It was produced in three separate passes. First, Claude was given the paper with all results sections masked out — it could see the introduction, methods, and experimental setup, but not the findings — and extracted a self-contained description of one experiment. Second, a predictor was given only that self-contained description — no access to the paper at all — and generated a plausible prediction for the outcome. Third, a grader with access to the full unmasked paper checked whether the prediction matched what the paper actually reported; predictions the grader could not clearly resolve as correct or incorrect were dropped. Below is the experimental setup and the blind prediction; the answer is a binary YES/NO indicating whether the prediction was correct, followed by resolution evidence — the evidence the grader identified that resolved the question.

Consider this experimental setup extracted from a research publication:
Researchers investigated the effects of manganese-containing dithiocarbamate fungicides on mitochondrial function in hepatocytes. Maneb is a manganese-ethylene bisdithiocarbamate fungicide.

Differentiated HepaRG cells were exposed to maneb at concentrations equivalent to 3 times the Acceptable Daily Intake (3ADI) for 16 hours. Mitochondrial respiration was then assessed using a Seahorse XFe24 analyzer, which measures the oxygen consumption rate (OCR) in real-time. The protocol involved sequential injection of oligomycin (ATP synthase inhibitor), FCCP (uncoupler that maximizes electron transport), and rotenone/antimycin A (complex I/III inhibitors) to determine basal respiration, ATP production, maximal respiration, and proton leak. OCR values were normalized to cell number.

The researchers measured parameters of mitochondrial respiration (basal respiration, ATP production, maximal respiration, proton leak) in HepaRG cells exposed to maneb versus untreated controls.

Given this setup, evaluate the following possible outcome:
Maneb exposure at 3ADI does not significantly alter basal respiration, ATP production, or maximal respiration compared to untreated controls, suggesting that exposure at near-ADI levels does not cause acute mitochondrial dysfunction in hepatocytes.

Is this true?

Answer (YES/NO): NO